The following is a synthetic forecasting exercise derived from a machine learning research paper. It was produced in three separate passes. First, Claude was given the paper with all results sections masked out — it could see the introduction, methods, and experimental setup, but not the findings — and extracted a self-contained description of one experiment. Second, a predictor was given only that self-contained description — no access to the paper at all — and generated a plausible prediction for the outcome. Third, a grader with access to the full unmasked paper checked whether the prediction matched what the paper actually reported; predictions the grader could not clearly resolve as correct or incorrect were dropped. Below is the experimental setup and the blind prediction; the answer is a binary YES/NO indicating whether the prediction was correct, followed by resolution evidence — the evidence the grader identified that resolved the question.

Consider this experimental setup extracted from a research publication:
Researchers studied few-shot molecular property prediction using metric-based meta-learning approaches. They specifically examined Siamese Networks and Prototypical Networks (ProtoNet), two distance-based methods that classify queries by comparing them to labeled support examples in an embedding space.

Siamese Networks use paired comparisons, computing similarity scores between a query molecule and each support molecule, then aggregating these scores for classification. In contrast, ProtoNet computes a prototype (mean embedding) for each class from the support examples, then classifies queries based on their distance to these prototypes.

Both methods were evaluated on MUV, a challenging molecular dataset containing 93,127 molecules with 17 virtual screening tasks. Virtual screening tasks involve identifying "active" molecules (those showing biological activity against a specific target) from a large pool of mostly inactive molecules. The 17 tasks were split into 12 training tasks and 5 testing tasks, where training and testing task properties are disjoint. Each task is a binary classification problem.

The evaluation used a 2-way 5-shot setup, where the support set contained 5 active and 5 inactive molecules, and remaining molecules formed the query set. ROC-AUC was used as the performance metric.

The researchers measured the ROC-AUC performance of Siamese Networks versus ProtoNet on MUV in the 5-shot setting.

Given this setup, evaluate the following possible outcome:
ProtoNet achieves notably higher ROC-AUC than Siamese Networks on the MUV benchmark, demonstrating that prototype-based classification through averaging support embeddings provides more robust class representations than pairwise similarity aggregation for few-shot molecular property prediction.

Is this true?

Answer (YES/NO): YES